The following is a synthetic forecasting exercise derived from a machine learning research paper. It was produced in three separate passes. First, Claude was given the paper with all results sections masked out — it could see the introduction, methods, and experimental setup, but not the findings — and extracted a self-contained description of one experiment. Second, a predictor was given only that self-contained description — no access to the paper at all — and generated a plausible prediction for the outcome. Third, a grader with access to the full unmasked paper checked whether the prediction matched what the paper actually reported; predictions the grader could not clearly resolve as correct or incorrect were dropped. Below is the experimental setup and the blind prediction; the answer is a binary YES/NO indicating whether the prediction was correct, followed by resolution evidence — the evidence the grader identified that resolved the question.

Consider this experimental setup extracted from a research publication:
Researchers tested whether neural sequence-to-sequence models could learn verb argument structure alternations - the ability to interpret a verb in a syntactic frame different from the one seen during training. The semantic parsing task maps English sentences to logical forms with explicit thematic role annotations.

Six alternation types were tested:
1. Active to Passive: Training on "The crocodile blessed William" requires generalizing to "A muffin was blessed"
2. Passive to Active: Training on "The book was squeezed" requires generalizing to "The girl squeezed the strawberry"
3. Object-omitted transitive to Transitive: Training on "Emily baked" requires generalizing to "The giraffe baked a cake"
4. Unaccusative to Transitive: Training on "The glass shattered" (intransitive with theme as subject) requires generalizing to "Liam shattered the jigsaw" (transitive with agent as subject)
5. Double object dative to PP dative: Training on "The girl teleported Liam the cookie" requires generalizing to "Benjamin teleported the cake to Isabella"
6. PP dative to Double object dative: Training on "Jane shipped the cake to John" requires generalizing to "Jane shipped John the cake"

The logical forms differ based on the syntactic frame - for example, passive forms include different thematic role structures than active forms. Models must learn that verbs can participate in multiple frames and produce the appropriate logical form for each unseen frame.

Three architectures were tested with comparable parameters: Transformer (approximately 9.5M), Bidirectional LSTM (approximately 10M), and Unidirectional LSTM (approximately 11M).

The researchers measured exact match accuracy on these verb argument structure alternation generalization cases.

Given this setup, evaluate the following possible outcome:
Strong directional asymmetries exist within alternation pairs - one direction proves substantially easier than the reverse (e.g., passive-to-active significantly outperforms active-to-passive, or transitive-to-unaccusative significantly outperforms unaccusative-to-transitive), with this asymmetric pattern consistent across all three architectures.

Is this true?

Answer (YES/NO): NO